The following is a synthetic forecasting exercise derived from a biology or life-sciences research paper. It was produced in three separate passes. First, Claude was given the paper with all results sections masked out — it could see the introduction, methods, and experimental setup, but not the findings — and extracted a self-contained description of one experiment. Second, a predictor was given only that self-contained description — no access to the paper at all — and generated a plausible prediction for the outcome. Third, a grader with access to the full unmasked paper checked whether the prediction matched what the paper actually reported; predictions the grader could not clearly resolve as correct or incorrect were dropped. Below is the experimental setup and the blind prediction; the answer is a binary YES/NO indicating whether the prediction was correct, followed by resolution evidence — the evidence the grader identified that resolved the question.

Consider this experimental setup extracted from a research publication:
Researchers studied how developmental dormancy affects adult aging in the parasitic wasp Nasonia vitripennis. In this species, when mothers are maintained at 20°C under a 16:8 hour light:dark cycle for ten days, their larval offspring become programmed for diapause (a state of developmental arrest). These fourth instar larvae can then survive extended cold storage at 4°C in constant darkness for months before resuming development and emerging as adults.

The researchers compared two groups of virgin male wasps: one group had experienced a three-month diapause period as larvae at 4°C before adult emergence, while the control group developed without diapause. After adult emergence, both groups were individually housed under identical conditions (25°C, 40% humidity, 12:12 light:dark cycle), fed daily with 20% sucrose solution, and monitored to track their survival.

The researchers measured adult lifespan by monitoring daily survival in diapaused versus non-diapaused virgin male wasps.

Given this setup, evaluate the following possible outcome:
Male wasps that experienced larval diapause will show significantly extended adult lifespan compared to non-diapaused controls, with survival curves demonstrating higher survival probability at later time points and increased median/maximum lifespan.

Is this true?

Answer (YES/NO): YES